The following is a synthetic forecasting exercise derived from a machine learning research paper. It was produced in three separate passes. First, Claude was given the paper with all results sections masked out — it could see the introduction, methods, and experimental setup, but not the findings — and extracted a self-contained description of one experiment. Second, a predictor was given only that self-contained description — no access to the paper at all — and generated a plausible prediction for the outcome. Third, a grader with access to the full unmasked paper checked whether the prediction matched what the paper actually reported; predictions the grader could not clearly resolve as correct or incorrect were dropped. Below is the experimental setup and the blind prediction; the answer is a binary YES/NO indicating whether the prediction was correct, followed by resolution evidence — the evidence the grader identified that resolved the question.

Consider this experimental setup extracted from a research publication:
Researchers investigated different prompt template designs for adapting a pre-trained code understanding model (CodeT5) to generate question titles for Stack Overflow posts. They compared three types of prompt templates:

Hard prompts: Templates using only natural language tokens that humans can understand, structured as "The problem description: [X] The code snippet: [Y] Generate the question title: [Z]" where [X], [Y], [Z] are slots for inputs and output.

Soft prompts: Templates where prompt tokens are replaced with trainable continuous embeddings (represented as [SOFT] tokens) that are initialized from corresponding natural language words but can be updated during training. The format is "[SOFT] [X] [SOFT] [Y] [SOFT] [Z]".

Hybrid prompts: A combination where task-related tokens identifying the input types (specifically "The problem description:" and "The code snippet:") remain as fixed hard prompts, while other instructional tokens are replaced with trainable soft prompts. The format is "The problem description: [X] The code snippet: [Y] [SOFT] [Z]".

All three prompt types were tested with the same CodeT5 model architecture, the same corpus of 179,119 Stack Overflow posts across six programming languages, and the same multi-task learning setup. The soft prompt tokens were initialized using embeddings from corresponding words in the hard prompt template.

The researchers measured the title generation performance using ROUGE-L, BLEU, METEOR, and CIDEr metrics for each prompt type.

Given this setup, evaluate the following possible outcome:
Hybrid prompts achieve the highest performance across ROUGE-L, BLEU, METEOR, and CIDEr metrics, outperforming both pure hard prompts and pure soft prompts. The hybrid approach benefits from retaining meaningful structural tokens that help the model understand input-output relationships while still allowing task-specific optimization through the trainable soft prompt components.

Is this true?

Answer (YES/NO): YES